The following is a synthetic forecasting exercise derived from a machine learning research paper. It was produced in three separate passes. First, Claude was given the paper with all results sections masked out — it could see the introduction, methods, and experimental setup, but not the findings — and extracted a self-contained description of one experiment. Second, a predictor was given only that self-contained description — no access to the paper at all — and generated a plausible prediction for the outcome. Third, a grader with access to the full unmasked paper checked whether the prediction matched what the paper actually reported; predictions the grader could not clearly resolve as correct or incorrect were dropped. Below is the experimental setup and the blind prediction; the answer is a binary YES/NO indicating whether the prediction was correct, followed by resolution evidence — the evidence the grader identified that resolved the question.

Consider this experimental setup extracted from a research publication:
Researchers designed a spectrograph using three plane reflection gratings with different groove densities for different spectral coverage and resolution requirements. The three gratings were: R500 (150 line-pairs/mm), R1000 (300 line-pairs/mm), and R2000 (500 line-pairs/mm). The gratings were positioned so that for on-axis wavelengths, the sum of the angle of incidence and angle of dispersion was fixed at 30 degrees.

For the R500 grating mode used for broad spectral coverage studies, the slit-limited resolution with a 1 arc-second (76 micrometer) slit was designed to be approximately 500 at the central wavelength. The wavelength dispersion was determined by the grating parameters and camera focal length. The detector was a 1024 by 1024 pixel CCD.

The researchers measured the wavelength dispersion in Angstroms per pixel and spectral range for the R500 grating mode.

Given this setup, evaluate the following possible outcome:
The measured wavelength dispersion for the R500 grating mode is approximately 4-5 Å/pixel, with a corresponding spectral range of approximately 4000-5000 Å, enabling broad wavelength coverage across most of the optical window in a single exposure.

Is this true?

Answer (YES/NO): NO